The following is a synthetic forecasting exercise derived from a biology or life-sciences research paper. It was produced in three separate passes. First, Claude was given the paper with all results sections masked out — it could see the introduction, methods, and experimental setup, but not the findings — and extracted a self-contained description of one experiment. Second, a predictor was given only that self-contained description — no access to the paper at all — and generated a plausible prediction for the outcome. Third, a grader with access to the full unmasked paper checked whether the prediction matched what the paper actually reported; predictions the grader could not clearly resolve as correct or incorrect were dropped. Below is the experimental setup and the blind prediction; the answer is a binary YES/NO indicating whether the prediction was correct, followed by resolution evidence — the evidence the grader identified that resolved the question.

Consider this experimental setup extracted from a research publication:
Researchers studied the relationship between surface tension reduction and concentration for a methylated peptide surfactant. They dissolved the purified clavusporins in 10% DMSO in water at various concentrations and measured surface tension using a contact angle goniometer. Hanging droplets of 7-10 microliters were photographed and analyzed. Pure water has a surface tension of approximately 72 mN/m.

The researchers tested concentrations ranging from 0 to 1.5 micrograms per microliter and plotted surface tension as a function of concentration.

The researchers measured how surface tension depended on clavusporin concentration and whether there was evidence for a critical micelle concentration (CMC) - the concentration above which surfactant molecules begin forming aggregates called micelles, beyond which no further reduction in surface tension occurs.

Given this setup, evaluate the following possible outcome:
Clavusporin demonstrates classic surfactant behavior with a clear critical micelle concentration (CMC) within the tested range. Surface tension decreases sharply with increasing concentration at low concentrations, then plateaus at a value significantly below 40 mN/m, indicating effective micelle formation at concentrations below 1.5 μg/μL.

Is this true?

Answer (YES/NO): YES